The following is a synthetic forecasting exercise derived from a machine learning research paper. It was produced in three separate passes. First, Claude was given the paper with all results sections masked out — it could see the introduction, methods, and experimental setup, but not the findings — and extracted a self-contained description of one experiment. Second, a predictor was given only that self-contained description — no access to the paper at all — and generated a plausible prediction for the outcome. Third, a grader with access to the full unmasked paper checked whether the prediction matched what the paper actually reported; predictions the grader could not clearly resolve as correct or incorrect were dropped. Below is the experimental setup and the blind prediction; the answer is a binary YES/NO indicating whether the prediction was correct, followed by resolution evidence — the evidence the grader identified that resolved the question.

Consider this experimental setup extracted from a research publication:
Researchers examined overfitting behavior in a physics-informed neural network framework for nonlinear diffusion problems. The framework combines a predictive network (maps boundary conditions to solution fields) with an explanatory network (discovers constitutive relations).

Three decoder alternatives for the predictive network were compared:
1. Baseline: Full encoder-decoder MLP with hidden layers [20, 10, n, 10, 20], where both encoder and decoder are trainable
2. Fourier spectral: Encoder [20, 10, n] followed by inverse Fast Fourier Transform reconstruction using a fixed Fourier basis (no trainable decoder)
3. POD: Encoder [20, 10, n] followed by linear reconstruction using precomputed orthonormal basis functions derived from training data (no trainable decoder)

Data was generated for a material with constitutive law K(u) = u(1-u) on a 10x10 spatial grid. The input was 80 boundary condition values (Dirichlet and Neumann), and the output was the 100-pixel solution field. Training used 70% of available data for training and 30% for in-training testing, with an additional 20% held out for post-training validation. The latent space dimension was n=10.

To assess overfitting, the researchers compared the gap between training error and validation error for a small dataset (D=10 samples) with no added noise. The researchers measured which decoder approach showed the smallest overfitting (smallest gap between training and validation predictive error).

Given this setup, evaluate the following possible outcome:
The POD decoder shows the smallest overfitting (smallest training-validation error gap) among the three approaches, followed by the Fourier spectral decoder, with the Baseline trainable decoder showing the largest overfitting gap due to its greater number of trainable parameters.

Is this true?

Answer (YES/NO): YES